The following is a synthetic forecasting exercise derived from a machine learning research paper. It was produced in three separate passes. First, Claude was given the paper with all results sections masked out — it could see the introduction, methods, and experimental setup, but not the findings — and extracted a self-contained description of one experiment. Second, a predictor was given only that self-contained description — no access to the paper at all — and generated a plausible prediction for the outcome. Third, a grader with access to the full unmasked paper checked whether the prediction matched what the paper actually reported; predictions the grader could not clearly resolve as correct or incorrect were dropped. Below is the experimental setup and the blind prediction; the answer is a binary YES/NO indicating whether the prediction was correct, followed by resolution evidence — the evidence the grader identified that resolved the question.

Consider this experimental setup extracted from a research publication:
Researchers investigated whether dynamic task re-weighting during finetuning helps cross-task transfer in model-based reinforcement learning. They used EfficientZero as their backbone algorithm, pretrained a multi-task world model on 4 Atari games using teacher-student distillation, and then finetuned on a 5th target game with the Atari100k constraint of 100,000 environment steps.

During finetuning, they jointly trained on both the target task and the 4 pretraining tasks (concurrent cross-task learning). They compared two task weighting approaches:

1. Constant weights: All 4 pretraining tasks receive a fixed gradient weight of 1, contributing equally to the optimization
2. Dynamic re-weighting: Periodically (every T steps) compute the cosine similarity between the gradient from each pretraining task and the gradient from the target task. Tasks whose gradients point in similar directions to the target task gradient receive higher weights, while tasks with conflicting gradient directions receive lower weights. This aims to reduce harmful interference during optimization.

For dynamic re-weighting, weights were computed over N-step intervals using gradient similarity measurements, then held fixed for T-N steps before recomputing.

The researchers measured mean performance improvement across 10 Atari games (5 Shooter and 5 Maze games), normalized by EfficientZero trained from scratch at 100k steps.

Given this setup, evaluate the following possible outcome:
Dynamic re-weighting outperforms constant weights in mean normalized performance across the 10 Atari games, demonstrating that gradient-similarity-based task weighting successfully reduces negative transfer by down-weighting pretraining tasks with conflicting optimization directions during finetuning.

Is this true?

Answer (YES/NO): NO